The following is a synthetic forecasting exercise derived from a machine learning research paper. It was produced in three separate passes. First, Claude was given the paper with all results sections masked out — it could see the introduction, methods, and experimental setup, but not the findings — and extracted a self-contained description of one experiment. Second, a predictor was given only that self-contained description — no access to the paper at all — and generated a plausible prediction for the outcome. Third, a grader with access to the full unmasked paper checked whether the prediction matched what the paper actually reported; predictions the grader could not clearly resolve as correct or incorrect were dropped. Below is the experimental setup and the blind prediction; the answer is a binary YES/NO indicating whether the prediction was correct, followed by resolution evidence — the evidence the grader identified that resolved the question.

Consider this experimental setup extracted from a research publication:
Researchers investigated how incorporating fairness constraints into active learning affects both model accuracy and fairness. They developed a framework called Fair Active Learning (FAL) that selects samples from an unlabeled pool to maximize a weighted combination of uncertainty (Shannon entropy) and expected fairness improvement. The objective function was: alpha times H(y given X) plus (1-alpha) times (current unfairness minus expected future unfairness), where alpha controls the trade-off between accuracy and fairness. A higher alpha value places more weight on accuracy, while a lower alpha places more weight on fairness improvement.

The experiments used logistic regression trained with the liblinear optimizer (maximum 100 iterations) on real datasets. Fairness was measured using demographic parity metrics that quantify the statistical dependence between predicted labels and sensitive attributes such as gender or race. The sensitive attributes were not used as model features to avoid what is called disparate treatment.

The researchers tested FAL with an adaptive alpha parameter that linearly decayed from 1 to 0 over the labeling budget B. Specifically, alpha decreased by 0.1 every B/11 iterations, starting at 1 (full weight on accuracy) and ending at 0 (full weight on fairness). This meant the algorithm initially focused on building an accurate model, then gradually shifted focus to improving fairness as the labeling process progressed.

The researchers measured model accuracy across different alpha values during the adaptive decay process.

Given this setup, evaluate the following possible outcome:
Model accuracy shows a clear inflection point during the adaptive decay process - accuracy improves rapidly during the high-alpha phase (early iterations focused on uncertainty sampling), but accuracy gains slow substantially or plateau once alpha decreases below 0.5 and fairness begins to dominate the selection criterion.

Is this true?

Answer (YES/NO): NO